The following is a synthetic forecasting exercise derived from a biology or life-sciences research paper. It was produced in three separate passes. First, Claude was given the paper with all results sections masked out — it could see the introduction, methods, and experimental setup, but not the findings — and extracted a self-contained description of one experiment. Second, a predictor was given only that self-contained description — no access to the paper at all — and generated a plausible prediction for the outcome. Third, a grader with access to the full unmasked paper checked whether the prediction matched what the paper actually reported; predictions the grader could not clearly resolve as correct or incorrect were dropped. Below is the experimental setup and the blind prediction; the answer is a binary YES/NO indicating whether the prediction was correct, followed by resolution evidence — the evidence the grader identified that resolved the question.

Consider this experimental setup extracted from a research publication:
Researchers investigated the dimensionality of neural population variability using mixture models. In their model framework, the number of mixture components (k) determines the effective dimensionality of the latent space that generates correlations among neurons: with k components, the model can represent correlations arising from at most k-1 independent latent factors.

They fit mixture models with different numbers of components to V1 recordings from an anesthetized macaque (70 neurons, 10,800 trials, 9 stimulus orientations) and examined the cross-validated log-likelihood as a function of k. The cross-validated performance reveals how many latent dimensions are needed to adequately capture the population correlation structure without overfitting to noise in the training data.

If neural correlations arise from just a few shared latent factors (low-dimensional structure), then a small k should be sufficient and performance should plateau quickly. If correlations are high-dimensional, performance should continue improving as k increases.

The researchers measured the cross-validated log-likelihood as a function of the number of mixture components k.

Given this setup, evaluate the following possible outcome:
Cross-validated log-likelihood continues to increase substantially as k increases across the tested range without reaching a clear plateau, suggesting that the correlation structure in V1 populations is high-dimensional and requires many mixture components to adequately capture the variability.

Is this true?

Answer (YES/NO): NO